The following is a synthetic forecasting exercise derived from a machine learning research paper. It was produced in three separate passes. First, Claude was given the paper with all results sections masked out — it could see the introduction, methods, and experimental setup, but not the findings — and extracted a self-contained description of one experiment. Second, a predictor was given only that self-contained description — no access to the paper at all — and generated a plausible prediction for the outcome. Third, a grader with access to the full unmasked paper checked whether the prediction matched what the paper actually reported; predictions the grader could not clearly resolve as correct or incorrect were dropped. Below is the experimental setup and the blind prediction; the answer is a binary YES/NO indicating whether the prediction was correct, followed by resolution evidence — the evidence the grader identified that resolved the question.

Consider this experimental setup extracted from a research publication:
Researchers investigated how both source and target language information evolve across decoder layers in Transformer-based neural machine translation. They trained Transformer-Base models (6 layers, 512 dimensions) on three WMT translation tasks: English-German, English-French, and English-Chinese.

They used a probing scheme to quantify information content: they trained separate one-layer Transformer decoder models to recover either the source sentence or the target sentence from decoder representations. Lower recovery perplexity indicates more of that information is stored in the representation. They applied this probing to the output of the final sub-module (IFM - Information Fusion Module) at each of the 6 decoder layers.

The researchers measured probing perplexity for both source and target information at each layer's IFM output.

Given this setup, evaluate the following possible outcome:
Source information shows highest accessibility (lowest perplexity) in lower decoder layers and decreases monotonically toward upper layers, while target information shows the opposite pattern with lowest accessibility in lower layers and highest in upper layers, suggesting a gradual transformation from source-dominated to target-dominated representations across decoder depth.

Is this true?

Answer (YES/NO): NO